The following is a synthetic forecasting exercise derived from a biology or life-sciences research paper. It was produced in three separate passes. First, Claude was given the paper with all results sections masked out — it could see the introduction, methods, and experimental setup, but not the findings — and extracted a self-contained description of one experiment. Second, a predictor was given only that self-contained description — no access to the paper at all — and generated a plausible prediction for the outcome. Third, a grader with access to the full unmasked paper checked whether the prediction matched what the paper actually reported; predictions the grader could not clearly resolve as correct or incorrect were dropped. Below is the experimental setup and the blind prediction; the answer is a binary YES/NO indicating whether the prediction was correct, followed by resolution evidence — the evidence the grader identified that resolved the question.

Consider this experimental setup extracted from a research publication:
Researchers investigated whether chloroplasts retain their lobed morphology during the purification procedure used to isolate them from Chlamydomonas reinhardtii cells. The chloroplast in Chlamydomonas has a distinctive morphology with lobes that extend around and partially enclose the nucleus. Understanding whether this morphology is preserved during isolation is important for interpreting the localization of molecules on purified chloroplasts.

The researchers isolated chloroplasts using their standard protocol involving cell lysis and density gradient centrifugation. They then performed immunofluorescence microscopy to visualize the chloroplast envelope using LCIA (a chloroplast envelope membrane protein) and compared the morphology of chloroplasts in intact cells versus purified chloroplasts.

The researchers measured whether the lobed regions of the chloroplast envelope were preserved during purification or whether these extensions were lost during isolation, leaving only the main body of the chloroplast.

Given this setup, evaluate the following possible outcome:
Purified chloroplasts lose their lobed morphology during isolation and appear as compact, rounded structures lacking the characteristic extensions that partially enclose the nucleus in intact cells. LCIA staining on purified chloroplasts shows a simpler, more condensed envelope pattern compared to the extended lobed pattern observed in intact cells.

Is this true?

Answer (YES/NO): NO